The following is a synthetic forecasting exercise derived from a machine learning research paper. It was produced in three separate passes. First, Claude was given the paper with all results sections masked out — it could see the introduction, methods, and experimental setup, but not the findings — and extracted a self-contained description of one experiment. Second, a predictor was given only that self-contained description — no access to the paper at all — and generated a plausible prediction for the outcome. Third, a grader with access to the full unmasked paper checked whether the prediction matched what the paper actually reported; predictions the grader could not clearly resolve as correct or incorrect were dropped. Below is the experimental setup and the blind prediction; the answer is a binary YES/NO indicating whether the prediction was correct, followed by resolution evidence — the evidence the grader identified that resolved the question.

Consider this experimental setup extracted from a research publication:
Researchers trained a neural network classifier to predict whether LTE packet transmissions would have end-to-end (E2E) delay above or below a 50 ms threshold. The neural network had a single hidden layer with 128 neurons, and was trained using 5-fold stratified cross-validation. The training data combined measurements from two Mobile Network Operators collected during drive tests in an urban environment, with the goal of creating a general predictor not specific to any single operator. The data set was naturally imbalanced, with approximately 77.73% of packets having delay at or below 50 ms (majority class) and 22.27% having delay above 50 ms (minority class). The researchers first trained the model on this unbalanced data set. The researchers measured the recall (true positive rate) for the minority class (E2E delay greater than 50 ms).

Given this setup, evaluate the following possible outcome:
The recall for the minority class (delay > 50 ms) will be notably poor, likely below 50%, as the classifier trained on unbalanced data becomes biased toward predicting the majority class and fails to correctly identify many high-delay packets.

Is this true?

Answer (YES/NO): YES